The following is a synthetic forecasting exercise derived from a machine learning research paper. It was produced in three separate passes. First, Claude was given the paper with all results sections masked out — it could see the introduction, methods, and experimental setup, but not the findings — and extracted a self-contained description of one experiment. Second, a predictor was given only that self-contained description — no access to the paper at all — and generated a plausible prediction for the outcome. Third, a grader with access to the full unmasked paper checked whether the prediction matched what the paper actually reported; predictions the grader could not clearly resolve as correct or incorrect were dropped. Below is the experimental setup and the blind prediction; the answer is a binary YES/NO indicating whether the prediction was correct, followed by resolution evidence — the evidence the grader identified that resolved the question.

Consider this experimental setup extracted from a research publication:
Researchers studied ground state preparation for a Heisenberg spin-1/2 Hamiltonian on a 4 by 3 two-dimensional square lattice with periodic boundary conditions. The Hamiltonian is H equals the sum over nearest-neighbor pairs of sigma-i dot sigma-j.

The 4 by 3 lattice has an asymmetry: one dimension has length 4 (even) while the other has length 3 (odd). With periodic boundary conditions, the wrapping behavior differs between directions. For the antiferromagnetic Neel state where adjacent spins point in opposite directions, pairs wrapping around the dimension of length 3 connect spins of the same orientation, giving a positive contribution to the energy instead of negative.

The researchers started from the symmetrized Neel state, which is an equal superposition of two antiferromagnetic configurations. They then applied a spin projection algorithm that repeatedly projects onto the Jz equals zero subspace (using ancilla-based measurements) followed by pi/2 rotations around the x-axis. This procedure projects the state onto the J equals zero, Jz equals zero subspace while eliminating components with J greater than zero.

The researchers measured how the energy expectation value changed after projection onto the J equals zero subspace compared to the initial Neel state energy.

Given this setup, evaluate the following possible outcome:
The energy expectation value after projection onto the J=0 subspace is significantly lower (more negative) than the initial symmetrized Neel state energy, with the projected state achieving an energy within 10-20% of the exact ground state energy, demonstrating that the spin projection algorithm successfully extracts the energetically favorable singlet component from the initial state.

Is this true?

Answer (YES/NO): NO